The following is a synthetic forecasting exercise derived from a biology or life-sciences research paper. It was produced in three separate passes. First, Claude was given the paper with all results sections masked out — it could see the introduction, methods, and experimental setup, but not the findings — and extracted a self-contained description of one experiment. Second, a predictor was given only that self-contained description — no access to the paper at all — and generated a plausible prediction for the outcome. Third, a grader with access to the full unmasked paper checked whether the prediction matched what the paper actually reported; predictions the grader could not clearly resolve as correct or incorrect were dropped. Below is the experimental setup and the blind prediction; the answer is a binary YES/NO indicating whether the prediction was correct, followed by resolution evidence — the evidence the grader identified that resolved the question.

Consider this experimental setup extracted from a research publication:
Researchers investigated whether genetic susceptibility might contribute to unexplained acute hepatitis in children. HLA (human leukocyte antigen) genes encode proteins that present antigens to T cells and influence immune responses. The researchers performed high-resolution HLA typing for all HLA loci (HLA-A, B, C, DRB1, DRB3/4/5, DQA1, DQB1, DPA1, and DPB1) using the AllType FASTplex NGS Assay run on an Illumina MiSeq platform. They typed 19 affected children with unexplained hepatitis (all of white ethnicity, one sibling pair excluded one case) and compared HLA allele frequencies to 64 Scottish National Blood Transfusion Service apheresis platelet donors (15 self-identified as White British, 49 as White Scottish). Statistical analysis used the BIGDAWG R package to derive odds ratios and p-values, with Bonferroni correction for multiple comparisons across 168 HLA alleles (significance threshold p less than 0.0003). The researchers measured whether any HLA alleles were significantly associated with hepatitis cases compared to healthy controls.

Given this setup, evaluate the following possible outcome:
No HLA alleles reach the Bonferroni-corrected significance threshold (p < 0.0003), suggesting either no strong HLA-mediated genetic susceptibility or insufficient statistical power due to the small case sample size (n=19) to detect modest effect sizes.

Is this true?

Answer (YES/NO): NO